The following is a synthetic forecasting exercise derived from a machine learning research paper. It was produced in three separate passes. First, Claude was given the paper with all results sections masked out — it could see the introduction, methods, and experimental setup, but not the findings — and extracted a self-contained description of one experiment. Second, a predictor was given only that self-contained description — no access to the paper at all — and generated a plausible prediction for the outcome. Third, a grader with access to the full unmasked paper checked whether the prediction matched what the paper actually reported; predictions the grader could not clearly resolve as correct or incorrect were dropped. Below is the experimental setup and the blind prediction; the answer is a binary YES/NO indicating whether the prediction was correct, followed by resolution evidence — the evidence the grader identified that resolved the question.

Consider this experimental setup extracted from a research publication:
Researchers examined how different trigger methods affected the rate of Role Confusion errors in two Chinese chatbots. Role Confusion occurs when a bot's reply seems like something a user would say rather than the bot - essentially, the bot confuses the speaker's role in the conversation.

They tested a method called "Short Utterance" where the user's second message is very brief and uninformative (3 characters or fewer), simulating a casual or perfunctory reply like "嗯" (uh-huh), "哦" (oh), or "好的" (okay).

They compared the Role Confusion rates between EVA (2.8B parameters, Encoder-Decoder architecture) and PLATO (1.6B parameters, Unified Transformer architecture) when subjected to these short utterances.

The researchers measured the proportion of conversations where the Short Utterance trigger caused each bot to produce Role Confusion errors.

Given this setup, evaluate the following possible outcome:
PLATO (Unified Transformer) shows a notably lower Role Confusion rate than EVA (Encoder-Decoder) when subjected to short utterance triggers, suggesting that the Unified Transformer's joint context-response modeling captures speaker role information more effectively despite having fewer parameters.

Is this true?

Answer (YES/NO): NO